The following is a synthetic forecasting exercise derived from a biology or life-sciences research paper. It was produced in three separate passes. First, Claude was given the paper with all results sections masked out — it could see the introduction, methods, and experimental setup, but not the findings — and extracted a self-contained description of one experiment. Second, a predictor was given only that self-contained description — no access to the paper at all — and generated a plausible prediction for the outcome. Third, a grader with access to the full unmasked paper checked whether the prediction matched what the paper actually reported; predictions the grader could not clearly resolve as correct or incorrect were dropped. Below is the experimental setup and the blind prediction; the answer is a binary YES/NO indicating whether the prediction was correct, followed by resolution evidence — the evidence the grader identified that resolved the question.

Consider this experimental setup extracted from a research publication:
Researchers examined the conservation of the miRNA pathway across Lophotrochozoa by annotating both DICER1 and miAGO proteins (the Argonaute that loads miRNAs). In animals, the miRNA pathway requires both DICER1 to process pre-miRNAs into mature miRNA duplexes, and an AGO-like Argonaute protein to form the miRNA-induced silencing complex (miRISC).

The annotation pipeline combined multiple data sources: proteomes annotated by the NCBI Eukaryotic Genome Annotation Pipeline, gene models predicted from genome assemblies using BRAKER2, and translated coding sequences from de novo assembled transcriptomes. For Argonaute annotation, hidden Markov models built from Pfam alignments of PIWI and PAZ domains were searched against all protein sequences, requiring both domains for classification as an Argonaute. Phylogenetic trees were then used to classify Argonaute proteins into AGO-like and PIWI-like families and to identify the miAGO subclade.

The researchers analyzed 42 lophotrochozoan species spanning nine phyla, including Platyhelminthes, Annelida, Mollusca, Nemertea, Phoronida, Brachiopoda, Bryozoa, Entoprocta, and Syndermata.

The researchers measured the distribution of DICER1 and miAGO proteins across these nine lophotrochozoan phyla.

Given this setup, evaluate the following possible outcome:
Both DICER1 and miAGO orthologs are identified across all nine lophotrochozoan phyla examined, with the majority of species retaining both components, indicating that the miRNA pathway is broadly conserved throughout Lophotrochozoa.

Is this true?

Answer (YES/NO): YES